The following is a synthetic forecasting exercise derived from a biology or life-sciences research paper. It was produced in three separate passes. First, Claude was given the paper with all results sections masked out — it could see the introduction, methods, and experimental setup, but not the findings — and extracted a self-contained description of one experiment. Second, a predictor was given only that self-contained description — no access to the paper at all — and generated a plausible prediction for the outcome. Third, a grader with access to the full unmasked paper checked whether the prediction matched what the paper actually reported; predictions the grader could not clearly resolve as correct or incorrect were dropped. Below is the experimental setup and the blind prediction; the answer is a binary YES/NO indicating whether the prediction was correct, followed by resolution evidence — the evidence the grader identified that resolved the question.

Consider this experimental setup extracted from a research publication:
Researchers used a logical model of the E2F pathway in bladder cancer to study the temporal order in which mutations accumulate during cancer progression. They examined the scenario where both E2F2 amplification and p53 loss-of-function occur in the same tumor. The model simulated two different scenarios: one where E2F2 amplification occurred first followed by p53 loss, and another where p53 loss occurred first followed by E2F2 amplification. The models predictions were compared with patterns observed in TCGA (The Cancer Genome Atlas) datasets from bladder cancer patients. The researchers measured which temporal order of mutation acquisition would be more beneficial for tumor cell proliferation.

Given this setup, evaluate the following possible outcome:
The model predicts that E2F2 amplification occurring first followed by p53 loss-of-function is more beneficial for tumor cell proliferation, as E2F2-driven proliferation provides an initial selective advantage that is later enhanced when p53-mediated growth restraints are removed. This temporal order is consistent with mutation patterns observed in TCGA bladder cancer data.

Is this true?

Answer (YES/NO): NO